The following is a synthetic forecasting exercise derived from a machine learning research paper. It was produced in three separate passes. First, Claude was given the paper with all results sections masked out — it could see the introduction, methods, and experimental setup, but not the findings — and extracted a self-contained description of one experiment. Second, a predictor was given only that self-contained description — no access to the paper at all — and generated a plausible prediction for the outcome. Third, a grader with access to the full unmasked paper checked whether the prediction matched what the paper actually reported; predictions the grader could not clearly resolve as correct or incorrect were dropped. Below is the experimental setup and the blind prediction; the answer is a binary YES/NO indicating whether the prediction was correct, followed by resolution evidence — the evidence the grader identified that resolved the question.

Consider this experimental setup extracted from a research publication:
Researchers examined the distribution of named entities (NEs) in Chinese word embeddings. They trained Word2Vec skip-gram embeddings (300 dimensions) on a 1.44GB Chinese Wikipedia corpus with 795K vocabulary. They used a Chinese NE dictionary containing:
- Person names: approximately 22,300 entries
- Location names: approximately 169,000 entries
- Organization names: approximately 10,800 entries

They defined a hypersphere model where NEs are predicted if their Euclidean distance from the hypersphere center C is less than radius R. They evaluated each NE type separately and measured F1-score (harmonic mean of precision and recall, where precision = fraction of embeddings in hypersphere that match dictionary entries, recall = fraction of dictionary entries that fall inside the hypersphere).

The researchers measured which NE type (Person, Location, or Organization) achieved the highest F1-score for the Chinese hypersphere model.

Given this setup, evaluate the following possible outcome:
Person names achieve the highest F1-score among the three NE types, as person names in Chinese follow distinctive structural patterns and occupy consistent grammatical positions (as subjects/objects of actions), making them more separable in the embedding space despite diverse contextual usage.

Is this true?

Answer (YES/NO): NO